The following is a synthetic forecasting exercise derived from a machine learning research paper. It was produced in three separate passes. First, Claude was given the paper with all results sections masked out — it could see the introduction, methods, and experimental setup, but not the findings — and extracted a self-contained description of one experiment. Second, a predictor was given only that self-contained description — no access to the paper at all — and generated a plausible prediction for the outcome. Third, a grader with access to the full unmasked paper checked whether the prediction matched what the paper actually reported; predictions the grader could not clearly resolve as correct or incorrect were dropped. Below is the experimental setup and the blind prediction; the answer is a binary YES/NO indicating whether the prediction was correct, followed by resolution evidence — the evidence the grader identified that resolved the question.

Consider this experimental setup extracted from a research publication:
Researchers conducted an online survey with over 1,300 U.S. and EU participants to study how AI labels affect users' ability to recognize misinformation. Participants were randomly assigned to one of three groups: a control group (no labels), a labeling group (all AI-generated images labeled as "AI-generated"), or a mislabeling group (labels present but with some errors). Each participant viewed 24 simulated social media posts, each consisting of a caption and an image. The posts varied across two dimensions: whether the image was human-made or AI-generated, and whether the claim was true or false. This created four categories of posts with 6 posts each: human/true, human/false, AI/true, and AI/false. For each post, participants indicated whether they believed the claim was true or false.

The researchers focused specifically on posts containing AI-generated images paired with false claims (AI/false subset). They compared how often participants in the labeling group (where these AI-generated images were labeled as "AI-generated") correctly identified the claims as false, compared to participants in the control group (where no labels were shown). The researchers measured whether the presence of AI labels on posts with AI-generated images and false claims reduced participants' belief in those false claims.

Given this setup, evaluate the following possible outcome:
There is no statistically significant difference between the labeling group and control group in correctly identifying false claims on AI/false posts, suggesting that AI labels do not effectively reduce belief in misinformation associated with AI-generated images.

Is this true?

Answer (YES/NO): NO